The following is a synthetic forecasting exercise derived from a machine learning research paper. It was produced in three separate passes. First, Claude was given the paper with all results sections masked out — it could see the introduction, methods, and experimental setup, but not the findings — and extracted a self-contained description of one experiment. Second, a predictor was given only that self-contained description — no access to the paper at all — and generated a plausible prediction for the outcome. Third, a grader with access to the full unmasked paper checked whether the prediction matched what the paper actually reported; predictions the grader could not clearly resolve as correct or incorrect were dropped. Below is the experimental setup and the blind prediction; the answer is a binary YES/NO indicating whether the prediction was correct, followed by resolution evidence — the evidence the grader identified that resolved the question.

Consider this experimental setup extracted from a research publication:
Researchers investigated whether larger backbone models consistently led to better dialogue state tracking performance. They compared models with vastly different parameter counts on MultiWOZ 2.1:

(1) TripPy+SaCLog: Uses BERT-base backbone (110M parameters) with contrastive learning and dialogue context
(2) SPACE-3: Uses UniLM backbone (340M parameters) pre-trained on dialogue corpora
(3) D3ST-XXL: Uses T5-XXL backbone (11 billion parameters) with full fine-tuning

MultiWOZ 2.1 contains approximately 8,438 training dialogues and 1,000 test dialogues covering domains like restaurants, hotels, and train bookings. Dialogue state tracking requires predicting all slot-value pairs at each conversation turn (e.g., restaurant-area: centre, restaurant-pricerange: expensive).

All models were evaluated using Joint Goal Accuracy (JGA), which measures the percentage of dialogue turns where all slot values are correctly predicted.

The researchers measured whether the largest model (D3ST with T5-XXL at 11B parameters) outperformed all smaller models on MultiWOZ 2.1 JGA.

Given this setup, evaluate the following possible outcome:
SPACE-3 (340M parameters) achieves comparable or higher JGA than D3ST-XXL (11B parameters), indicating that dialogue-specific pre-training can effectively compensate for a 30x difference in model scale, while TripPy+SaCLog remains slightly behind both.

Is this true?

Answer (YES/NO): NO